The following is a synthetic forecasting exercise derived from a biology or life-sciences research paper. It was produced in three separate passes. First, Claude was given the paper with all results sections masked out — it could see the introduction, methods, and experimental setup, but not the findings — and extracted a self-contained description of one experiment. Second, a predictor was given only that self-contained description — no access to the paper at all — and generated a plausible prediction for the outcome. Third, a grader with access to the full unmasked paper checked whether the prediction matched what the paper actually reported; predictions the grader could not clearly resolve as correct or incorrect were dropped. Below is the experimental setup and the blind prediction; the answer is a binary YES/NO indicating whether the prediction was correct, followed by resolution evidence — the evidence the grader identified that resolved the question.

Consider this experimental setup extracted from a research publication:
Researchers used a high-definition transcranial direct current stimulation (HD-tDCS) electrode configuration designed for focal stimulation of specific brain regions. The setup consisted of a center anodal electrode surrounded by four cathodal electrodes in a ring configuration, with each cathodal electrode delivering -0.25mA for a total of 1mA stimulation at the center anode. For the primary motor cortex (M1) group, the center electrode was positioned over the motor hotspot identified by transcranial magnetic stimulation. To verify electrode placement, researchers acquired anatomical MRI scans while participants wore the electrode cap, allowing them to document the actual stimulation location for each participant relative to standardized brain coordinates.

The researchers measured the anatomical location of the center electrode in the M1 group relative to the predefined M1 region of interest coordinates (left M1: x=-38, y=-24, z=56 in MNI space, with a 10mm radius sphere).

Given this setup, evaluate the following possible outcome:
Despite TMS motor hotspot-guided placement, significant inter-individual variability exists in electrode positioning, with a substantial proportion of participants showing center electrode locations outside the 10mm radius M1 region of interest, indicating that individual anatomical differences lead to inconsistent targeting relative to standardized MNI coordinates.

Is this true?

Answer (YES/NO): YES